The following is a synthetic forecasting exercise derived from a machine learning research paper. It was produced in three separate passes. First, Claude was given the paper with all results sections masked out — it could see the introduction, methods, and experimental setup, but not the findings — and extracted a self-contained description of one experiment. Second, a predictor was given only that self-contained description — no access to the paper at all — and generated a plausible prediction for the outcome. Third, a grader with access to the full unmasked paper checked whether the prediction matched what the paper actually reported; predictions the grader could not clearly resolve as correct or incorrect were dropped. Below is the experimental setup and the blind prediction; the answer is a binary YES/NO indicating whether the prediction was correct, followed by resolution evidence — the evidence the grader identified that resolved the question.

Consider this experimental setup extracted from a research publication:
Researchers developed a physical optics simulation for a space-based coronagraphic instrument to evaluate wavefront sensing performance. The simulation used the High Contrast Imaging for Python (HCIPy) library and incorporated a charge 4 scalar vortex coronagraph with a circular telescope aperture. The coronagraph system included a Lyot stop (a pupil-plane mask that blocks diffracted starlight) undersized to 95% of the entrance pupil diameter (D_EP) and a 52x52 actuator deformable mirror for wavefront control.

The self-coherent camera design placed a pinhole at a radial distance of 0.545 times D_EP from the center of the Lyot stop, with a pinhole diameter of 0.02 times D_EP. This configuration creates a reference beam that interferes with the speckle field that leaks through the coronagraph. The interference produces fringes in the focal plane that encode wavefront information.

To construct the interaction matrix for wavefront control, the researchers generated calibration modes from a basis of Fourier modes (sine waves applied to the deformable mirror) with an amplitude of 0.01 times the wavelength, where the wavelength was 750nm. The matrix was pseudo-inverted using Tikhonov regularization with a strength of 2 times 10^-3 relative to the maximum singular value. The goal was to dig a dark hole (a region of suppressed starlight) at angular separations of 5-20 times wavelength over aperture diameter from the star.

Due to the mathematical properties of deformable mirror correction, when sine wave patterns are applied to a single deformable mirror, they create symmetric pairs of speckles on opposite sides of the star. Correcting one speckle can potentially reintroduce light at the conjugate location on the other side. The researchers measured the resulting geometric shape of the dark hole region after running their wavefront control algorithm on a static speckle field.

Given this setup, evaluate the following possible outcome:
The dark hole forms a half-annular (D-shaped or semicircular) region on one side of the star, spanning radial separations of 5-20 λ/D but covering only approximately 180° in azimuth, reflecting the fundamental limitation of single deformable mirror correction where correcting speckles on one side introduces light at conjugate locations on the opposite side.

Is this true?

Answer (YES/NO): YES